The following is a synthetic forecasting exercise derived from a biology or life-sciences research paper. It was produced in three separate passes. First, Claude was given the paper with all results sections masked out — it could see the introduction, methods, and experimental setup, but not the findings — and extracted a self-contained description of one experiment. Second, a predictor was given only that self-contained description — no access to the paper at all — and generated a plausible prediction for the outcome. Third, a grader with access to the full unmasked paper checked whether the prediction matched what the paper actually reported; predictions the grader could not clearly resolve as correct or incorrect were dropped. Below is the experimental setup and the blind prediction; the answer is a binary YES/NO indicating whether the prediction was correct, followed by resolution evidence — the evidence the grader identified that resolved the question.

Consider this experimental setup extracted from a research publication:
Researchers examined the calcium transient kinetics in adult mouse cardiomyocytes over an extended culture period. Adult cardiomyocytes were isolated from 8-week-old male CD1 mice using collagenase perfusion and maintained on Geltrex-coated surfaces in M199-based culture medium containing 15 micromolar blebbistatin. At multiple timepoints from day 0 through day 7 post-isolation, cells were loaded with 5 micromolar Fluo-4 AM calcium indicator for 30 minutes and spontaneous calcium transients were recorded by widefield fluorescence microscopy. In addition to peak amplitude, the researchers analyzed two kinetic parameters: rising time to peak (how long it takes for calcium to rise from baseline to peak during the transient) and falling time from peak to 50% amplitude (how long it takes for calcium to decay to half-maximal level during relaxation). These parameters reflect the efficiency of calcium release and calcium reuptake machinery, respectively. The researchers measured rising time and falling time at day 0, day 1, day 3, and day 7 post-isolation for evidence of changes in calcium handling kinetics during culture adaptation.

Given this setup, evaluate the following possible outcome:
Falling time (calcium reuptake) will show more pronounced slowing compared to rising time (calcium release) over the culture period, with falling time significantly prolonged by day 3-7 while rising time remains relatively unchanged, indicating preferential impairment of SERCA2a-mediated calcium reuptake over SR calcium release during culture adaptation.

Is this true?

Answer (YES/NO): NO